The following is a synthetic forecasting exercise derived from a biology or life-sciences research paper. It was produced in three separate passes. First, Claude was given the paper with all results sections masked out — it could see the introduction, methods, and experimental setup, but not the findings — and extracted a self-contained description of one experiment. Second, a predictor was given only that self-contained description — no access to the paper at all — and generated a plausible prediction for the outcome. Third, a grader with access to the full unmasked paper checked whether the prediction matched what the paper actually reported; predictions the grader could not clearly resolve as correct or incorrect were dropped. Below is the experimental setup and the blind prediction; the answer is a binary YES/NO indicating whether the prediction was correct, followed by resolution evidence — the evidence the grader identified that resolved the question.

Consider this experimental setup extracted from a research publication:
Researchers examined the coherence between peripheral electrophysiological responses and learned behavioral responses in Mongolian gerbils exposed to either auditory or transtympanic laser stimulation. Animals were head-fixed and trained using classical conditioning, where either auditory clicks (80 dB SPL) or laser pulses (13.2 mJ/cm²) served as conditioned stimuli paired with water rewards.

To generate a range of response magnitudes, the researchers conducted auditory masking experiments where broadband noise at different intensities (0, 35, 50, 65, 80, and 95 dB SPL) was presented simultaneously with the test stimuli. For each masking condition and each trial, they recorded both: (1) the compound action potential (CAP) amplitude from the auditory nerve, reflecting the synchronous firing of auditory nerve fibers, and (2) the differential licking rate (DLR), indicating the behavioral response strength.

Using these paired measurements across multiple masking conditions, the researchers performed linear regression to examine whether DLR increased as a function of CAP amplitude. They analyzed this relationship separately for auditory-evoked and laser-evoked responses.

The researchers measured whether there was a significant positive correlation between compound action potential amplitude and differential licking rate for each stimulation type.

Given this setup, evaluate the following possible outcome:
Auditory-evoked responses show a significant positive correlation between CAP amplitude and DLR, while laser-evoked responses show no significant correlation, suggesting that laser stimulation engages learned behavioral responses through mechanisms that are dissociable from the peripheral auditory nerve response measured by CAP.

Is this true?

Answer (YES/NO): NO